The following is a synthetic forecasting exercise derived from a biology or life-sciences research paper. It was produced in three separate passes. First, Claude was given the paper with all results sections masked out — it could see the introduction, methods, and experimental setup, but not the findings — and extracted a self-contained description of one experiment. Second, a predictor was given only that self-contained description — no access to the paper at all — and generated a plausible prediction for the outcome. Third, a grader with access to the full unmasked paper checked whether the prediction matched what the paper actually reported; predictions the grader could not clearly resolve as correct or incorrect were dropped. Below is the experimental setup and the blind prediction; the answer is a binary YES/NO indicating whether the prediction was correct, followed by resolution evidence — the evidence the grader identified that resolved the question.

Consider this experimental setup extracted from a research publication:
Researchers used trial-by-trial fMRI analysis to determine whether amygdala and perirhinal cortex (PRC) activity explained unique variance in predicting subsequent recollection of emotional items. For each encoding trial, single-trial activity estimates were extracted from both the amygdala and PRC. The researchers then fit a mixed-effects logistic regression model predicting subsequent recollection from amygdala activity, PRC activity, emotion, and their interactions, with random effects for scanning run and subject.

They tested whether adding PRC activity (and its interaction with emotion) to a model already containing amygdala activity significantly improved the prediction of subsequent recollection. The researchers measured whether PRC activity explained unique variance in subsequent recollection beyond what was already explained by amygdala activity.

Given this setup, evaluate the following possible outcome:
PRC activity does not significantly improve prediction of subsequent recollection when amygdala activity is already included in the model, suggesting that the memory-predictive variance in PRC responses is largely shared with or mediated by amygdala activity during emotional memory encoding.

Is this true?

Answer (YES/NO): NO